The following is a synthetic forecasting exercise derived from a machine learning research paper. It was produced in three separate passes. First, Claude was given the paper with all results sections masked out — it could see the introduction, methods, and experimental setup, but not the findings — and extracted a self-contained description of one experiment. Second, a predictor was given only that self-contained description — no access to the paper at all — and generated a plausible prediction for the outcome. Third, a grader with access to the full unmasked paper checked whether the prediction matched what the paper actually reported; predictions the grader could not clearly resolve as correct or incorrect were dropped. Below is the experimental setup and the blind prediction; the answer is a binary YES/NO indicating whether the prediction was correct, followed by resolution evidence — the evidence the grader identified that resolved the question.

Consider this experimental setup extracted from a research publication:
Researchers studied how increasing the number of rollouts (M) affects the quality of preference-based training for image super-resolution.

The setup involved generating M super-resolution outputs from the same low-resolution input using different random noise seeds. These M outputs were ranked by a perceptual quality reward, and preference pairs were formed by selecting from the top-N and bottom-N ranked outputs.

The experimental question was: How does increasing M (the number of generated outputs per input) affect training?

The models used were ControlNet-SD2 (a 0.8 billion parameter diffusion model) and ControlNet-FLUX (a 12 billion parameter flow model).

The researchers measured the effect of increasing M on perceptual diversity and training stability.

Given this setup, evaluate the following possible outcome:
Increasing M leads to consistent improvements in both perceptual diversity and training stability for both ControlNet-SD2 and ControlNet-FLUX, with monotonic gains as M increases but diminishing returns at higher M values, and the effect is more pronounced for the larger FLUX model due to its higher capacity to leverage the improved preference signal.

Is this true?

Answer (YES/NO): NO